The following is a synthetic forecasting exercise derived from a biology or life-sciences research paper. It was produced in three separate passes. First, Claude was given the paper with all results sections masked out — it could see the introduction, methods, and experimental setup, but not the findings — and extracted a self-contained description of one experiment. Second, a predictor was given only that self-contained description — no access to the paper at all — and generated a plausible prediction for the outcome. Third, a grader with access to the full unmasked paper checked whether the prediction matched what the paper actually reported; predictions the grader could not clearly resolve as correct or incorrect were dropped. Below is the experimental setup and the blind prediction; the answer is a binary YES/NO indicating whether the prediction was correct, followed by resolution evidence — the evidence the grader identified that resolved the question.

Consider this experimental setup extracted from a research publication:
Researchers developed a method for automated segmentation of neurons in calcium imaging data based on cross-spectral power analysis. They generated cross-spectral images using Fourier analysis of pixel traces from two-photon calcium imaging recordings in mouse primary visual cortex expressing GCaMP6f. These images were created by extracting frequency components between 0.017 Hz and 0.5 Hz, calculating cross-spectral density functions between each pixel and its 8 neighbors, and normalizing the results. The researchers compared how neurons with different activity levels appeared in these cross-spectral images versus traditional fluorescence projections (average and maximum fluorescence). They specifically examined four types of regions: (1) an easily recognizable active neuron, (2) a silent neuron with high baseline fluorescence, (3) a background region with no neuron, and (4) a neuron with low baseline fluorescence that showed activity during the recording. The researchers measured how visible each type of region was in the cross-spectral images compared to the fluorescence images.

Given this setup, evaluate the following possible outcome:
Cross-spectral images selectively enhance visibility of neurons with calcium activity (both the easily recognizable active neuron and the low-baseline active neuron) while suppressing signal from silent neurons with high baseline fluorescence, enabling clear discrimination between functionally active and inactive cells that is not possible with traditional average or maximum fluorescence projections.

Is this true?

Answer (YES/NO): YES